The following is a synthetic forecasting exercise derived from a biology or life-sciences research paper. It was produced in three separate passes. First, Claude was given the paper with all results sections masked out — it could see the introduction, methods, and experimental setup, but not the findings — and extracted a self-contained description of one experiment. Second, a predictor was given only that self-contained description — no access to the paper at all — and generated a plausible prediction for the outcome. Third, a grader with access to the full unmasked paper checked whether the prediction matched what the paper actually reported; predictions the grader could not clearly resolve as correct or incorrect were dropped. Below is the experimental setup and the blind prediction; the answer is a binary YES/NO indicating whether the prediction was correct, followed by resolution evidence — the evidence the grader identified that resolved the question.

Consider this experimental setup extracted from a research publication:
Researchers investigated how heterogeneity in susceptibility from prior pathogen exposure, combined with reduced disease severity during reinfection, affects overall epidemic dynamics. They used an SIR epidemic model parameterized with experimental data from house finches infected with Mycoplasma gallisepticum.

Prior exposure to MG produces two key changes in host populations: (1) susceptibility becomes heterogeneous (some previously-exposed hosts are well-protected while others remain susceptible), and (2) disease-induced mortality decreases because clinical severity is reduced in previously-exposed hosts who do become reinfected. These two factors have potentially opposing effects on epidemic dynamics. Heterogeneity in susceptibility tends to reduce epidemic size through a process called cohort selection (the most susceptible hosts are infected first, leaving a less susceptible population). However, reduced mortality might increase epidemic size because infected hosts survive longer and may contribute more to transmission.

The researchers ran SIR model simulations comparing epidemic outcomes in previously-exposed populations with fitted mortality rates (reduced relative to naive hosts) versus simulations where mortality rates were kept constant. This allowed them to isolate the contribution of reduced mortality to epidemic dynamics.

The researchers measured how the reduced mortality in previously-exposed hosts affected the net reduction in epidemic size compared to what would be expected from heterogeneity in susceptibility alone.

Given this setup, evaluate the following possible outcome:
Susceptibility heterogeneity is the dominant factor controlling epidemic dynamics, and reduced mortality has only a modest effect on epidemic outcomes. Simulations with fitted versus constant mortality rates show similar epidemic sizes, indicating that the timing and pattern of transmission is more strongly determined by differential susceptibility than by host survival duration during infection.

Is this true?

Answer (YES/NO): NO